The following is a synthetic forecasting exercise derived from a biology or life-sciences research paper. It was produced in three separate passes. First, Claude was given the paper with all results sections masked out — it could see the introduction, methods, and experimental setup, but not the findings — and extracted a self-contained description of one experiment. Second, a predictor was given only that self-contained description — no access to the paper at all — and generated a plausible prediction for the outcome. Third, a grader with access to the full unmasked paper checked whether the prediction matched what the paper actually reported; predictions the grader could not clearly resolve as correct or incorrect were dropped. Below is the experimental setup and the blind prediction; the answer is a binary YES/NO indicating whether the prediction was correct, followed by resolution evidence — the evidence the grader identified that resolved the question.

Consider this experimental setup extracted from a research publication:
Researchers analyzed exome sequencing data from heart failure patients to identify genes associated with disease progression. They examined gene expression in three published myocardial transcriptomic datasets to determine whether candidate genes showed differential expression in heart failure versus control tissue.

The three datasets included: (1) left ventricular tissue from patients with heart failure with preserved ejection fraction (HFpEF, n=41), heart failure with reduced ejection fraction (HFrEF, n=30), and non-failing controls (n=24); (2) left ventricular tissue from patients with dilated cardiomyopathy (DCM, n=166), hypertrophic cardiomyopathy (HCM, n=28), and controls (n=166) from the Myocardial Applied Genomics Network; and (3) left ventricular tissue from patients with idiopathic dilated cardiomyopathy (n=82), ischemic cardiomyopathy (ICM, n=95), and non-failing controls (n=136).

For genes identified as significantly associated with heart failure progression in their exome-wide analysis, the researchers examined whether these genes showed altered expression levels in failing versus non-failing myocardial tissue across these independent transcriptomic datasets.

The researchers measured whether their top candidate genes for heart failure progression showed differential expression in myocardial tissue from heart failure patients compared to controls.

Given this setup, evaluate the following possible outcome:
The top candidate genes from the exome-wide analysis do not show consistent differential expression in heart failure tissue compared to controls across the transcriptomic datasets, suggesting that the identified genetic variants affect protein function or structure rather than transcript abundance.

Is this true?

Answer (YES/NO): NO